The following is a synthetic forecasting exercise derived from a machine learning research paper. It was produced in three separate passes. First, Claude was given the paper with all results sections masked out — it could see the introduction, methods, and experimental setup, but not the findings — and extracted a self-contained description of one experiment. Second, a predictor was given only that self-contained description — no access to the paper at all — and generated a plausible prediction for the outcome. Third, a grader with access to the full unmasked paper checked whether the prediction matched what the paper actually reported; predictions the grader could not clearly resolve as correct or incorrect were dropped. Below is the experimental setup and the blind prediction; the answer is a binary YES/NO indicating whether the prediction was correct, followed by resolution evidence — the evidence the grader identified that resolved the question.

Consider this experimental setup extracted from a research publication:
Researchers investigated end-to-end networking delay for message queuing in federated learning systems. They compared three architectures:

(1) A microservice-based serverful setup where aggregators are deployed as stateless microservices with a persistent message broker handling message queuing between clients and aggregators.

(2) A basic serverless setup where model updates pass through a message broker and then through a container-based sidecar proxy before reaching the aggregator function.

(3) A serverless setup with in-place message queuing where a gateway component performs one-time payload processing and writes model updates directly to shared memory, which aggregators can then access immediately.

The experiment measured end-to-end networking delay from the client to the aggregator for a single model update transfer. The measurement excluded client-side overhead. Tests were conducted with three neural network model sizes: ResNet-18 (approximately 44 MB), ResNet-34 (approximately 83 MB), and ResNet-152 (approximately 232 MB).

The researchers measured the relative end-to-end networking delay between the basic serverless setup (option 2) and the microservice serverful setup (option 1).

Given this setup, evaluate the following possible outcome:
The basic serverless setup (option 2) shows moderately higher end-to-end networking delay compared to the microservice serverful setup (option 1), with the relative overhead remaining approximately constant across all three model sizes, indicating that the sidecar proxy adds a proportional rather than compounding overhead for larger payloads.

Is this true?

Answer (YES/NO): NO